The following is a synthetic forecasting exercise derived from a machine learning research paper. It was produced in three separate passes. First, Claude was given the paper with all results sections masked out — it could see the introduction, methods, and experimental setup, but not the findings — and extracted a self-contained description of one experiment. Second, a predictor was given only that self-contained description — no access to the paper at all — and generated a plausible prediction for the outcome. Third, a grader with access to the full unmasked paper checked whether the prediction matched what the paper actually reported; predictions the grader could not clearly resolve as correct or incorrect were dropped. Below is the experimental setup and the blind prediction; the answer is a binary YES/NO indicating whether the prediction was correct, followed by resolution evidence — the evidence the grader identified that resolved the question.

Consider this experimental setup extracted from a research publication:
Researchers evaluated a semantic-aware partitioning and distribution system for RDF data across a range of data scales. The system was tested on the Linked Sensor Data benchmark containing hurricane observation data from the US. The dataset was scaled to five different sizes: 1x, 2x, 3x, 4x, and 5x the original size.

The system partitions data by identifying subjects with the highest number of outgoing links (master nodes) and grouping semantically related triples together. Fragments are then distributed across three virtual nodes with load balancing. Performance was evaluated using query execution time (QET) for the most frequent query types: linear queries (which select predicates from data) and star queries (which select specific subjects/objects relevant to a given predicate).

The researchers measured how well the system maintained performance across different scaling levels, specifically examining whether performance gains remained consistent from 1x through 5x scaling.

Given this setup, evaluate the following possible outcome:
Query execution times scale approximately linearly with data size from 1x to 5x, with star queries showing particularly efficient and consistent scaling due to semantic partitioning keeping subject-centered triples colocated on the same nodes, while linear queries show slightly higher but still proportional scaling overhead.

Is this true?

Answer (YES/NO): NO